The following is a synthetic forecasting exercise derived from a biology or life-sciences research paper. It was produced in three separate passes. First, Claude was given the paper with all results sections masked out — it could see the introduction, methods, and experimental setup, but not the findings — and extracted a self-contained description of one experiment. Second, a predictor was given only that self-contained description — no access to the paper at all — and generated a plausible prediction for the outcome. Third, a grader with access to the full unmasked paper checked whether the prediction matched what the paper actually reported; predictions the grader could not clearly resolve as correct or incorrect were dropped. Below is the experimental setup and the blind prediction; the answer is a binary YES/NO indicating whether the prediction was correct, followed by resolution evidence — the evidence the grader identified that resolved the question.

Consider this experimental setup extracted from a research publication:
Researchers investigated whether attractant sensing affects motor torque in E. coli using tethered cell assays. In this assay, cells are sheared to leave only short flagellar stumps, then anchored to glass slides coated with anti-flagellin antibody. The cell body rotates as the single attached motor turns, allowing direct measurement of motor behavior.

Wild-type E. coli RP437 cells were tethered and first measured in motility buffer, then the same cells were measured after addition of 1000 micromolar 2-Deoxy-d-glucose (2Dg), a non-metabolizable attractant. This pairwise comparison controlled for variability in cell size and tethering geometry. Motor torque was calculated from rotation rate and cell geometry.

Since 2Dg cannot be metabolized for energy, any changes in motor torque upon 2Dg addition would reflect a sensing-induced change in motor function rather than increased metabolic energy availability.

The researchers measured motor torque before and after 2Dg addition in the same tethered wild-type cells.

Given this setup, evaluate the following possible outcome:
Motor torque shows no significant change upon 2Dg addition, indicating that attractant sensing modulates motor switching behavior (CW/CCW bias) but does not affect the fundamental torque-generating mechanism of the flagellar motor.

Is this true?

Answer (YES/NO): NO